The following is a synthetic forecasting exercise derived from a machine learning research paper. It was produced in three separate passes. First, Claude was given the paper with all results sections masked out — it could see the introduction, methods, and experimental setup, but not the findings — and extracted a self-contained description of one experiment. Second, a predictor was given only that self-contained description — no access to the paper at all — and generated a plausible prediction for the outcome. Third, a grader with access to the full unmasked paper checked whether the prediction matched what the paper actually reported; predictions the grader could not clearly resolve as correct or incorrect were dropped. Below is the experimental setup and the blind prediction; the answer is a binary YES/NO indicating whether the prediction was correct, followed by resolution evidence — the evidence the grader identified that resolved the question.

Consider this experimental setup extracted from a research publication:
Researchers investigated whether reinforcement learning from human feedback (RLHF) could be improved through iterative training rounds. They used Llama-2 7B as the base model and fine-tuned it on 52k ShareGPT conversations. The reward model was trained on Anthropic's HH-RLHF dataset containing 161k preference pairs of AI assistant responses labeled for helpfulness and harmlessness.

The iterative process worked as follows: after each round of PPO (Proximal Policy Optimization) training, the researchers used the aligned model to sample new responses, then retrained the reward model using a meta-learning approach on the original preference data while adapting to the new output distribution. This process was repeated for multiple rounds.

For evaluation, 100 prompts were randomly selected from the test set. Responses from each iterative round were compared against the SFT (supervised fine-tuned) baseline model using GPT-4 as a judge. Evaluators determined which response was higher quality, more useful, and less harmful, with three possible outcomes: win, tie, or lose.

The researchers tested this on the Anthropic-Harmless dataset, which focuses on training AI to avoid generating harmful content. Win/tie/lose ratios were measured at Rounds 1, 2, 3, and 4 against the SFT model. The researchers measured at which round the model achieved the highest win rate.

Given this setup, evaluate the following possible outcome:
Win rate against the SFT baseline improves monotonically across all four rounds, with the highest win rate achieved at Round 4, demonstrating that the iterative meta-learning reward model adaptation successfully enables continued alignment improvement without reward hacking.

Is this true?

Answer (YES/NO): NO